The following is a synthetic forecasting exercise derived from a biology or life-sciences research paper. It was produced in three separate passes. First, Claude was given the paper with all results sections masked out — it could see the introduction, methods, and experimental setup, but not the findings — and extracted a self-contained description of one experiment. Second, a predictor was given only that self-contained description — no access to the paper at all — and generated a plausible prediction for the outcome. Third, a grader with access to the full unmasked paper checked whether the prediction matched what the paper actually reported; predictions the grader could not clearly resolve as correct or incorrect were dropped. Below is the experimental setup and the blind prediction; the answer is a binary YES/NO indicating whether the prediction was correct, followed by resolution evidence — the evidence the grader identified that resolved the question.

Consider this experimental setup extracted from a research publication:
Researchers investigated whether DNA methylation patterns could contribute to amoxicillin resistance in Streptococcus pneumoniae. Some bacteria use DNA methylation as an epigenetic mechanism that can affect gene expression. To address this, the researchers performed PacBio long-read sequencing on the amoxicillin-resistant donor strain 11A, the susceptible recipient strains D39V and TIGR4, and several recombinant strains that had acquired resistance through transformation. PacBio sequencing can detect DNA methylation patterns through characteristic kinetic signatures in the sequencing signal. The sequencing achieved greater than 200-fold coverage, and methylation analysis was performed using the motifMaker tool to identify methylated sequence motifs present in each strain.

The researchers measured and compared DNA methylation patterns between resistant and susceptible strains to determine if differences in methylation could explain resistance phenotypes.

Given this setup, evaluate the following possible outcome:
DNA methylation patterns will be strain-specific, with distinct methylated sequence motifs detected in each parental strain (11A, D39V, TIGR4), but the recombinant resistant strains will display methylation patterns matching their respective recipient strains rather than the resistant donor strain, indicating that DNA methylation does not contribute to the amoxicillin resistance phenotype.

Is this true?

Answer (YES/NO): NO